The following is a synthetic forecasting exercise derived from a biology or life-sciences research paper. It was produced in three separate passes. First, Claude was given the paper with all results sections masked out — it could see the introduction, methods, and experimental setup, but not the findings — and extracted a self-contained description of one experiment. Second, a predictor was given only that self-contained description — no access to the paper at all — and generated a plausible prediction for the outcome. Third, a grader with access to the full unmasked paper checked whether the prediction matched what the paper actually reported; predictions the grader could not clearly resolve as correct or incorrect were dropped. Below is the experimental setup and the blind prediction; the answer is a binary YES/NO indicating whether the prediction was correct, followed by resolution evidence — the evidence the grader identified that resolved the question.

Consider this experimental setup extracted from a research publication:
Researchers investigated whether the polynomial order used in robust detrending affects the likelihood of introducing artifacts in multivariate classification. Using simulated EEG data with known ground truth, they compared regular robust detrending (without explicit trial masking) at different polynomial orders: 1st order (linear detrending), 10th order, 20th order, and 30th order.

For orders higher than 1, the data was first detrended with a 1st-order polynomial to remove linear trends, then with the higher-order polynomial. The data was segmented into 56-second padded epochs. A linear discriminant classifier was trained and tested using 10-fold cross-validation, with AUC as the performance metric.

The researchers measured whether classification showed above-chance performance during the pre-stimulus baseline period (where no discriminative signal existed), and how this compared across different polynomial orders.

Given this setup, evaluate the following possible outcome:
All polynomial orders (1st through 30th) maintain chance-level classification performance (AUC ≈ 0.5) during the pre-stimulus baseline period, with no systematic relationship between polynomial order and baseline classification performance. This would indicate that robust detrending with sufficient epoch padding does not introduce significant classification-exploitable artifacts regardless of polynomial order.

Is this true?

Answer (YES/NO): NO